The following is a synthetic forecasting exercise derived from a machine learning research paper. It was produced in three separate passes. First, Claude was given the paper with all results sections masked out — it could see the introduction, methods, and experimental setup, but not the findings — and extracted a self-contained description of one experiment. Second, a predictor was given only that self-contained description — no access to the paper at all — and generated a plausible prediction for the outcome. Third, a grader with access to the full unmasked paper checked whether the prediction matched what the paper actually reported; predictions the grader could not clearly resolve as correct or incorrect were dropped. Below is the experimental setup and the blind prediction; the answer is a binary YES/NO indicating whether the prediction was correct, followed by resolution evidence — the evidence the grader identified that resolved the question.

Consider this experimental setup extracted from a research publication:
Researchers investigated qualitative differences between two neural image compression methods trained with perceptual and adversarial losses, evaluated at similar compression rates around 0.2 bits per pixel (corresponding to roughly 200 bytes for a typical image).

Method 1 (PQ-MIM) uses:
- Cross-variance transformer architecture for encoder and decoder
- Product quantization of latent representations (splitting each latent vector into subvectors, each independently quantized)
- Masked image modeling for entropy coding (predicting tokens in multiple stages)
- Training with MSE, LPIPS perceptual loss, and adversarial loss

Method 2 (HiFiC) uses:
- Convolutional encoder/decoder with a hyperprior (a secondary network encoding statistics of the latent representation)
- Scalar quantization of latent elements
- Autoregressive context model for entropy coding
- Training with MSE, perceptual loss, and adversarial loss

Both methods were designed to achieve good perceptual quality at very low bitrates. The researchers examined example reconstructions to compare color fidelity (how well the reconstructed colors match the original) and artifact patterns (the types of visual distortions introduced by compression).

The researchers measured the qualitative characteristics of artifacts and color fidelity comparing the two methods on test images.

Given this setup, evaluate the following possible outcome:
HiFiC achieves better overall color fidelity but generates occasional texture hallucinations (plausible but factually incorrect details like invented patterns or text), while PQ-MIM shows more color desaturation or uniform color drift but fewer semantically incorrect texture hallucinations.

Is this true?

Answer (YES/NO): NO